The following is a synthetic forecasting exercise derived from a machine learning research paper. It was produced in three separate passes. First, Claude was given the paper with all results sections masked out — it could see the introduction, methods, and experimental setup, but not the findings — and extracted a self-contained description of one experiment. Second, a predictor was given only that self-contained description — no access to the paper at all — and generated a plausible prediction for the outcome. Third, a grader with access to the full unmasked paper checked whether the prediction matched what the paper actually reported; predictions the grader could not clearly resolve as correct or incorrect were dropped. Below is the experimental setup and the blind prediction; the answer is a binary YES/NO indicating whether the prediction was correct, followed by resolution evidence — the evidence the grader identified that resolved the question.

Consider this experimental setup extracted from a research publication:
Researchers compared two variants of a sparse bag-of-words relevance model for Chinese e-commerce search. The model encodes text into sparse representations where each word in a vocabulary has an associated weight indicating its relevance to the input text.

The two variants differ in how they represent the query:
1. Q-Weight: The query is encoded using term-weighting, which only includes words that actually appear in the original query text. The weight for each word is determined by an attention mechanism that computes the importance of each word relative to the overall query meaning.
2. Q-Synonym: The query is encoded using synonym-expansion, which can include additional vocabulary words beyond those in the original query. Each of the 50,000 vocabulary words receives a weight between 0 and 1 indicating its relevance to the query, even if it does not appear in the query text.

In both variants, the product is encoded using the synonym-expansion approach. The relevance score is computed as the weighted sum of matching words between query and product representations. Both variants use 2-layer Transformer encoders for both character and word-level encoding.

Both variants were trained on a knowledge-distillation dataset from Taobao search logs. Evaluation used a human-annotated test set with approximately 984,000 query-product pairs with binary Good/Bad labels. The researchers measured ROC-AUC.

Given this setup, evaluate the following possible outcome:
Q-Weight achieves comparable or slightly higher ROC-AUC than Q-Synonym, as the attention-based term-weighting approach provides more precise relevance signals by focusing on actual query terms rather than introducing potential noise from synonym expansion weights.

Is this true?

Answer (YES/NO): NO